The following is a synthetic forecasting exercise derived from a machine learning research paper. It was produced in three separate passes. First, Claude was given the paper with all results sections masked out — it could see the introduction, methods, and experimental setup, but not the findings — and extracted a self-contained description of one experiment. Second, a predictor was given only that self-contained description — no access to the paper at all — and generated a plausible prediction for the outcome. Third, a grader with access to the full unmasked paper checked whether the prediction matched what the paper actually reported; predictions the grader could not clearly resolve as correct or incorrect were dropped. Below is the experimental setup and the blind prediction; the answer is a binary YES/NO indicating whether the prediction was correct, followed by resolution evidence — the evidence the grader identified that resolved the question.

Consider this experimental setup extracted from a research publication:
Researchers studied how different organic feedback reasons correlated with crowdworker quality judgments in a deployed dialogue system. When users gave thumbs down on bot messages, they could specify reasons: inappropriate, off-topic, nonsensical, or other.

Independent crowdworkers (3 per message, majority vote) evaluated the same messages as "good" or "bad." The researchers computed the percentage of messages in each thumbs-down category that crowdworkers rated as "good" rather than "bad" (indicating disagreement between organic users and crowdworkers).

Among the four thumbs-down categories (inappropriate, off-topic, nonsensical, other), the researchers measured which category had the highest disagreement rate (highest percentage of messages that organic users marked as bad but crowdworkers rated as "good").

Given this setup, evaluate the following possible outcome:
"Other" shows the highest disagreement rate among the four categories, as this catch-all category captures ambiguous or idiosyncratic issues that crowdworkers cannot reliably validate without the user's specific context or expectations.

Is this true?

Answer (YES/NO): YES